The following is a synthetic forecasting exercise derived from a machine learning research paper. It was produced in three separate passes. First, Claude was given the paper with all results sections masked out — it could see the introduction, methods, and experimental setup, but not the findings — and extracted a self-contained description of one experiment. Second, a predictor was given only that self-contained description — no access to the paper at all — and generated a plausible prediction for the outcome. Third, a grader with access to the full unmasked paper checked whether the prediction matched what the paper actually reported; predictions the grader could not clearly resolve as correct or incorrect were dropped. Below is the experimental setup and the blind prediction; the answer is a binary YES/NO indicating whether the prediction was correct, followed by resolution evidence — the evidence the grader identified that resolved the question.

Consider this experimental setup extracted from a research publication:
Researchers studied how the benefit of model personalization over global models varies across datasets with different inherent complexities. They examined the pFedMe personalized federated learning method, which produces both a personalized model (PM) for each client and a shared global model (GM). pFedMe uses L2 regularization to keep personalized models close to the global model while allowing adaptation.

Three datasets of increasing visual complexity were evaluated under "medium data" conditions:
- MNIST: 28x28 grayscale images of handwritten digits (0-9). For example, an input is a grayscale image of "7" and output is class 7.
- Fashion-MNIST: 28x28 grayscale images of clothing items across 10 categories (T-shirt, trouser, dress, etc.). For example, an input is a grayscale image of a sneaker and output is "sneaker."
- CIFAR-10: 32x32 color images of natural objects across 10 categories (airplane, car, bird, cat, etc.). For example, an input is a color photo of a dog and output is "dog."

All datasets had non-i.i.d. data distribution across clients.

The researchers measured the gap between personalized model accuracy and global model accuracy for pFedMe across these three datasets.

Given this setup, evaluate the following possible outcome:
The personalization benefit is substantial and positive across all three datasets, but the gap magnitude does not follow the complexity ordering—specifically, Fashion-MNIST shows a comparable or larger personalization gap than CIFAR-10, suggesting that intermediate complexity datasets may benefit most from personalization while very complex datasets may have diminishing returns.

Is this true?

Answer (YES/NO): NO